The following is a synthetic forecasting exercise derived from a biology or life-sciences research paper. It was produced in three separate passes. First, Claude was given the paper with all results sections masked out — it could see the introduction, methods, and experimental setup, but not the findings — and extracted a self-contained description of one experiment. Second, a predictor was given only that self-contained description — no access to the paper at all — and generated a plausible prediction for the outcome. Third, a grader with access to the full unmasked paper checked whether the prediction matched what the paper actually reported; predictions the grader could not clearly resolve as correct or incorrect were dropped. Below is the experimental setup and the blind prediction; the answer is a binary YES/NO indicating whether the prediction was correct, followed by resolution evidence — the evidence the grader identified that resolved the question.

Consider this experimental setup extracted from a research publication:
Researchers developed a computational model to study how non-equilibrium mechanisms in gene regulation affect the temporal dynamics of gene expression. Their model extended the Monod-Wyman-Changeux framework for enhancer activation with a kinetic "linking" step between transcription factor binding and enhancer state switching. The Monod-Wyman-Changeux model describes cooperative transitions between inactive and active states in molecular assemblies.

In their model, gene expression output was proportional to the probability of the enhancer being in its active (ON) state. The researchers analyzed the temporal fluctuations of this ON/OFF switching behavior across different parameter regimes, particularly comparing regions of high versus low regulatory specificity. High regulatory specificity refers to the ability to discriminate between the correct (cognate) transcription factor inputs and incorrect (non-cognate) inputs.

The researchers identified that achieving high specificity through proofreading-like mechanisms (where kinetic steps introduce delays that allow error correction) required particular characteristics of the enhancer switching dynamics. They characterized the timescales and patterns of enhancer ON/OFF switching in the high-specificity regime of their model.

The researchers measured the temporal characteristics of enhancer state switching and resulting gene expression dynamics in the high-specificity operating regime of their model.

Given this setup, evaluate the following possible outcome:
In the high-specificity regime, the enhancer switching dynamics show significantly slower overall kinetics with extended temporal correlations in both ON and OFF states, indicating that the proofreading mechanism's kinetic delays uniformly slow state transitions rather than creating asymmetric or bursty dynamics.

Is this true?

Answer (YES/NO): NO